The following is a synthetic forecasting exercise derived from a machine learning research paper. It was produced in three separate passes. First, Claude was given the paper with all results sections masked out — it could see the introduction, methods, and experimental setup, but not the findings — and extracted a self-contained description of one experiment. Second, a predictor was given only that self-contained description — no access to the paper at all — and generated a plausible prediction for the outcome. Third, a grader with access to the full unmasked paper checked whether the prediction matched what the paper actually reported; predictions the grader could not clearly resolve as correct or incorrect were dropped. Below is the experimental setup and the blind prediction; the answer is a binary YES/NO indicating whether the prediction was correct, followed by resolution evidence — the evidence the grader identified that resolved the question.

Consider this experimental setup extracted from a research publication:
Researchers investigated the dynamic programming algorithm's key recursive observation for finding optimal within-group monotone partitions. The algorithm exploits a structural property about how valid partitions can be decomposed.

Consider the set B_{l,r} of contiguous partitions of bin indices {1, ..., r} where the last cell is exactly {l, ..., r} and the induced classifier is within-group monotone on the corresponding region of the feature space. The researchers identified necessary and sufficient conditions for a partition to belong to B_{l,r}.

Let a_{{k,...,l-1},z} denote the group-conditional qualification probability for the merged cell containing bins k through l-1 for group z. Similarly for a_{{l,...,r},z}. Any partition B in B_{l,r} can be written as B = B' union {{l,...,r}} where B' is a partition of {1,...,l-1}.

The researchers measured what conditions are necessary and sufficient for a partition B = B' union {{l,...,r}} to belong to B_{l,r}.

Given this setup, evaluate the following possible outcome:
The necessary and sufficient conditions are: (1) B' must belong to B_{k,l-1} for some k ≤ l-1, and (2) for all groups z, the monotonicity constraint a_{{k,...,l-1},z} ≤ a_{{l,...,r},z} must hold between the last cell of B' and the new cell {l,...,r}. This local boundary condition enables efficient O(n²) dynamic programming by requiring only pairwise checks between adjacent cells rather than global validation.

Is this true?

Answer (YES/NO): NO